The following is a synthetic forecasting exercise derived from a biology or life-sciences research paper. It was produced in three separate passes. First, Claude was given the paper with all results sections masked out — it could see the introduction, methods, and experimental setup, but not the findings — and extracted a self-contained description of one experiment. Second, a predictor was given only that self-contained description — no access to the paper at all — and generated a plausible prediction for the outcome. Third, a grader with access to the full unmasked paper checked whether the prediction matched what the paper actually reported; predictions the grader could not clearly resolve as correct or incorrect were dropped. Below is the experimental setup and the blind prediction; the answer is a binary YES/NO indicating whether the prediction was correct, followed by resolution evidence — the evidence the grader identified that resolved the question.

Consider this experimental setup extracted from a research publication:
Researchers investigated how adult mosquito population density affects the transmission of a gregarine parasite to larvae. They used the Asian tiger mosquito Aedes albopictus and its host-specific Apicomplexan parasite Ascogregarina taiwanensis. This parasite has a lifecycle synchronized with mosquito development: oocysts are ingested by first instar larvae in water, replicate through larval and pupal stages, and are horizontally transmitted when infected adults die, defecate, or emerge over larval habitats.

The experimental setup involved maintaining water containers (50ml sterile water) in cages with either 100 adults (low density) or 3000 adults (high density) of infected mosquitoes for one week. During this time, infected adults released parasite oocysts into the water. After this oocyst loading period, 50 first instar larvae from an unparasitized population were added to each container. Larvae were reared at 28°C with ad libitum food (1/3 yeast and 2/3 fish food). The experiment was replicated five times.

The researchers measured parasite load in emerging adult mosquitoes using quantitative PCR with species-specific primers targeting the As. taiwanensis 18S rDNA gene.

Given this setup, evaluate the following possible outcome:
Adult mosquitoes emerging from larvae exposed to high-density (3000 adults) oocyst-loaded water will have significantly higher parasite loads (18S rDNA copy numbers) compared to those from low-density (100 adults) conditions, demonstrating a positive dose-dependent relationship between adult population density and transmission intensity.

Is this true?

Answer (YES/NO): YES